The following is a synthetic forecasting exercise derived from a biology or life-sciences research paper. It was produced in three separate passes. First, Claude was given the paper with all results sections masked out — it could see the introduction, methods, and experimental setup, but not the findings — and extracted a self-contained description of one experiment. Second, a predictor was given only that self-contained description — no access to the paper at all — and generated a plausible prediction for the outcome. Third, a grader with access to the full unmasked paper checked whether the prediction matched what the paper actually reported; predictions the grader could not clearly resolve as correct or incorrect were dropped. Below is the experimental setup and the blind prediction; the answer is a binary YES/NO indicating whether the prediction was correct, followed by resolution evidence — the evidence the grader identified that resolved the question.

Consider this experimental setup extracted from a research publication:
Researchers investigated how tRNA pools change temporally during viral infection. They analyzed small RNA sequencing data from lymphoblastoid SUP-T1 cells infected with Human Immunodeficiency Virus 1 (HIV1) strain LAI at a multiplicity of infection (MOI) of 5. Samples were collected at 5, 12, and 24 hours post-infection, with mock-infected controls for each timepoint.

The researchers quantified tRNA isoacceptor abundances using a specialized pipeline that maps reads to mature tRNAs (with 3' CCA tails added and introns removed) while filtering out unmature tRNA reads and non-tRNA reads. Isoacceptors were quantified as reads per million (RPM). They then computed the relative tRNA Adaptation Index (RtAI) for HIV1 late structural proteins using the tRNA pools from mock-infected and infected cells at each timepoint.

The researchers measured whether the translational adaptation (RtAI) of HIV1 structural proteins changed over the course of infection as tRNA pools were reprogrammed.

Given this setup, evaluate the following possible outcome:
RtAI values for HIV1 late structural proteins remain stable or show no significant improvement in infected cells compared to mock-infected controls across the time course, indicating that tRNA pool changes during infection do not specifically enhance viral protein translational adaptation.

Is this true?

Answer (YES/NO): NO